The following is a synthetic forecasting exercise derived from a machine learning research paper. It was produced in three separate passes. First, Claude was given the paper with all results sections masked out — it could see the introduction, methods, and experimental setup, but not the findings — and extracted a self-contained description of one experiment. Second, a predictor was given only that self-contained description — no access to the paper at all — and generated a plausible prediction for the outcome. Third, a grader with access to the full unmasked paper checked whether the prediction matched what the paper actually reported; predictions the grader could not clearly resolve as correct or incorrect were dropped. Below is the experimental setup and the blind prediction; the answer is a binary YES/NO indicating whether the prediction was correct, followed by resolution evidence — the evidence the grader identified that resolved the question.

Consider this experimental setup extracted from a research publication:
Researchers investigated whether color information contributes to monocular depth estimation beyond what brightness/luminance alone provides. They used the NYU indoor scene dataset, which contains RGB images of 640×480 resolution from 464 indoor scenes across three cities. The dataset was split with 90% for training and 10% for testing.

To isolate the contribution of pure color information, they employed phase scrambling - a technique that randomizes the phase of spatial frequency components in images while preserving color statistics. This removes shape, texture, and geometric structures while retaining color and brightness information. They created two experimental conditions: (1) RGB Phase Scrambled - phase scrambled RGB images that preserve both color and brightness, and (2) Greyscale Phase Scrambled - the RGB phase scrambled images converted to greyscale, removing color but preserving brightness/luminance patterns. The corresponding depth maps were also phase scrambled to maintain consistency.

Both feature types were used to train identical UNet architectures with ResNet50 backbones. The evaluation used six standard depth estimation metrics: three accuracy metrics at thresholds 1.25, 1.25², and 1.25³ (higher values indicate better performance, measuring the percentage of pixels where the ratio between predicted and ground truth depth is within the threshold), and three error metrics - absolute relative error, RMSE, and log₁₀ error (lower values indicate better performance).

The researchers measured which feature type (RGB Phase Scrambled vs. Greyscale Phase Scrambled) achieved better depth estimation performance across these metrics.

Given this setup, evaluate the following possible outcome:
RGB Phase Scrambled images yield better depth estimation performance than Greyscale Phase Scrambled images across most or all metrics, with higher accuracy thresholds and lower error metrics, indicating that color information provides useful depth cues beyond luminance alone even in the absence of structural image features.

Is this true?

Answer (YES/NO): NO